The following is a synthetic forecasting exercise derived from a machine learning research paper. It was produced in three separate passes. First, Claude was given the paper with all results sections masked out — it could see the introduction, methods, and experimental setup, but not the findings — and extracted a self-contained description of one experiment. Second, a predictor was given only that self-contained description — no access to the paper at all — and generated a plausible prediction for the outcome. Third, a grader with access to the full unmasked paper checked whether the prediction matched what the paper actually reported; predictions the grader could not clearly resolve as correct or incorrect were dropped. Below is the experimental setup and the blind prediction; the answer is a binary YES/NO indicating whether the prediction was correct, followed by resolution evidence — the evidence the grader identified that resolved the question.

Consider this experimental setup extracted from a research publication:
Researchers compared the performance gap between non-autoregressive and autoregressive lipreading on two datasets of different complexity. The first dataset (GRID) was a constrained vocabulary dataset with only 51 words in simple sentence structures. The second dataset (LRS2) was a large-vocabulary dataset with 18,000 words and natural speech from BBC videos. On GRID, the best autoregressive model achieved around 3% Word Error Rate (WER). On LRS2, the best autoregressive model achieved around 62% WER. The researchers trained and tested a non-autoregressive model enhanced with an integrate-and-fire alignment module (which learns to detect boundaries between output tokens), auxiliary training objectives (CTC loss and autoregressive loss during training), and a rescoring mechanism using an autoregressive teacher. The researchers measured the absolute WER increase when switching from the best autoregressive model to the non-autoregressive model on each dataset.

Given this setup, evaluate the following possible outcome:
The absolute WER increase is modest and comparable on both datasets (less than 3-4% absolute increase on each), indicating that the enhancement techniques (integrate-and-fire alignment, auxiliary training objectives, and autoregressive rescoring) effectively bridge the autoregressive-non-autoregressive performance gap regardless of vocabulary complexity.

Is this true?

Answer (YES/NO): NO